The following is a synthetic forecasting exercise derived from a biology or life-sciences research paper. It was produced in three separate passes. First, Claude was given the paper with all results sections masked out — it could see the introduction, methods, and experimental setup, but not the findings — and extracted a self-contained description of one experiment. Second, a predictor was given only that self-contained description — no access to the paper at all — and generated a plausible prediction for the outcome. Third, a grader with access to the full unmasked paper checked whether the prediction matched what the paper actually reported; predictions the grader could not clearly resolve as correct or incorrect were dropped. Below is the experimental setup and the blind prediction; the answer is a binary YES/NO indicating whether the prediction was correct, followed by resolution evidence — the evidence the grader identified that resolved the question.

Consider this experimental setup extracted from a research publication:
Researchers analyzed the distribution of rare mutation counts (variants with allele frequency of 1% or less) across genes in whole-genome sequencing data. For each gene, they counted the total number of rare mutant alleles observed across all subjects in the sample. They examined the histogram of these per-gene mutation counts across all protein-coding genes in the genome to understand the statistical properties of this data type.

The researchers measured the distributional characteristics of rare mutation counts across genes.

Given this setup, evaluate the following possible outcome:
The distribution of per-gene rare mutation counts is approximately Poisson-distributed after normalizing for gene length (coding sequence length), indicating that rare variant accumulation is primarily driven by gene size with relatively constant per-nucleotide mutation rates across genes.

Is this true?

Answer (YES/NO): NO